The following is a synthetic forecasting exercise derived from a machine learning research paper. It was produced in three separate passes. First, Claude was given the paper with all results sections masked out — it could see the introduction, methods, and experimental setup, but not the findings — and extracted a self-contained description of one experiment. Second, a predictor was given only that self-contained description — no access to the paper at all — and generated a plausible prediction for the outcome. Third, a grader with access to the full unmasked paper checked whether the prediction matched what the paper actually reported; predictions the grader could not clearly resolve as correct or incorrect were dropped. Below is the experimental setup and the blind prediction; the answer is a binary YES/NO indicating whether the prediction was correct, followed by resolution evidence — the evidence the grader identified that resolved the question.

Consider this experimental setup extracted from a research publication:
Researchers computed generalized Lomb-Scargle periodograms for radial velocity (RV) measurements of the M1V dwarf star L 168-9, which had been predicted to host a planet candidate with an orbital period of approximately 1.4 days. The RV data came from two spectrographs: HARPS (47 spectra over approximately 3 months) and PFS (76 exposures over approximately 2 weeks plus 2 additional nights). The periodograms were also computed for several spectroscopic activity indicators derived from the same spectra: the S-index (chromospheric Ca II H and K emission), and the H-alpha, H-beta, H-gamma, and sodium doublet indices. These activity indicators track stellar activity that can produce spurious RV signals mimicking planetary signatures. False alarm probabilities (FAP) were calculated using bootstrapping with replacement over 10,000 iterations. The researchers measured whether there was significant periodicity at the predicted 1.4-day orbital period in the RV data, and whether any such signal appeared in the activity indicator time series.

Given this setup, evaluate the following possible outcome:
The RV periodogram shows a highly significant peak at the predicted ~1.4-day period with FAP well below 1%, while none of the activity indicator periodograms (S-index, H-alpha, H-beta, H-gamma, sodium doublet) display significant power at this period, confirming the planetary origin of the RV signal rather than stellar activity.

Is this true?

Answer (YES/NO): YES